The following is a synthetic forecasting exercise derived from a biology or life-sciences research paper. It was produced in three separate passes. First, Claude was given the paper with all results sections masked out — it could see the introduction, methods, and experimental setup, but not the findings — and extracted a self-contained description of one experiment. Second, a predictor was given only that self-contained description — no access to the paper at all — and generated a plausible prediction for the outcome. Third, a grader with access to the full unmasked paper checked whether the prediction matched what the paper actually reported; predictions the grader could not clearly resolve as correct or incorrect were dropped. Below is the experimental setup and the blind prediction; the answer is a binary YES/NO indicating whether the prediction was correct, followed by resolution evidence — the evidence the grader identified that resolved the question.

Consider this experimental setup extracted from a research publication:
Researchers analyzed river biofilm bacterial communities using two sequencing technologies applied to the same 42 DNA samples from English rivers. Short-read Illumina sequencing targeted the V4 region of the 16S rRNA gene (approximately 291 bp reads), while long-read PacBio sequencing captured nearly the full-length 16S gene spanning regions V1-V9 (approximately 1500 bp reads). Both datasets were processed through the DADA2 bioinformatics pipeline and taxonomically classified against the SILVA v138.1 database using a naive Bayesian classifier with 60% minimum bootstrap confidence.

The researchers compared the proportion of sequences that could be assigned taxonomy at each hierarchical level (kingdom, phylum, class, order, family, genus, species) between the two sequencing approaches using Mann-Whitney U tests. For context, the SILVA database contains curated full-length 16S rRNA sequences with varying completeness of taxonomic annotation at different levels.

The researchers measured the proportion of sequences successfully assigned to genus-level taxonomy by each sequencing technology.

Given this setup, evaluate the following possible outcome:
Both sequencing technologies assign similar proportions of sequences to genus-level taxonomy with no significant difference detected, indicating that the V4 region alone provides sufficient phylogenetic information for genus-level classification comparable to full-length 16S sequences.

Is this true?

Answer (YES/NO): NO